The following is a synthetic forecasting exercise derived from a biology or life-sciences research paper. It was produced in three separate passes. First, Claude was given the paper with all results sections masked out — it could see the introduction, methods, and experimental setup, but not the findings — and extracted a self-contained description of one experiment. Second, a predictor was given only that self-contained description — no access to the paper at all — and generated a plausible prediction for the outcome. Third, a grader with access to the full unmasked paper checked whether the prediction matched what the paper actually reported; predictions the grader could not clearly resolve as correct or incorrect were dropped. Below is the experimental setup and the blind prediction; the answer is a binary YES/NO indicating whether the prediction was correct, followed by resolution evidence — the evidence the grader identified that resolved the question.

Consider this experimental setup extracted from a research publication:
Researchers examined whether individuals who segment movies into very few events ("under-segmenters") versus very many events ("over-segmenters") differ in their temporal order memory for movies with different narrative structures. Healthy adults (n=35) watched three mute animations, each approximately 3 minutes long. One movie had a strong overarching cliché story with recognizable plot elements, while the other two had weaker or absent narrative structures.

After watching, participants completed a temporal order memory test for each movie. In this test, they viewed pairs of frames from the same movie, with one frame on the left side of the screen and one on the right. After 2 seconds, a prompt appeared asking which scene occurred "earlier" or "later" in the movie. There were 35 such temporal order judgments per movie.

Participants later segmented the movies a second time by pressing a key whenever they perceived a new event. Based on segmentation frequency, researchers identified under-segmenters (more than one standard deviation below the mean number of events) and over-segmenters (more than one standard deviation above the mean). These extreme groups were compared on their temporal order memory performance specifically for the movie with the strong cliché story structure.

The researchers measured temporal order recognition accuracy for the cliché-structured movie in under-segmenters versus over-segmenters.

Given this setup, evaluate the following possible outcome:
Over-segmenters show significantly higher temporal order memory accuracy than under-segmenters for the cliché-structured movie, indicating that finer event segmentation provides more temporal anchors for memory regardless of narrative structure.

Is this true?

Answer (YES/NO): NO